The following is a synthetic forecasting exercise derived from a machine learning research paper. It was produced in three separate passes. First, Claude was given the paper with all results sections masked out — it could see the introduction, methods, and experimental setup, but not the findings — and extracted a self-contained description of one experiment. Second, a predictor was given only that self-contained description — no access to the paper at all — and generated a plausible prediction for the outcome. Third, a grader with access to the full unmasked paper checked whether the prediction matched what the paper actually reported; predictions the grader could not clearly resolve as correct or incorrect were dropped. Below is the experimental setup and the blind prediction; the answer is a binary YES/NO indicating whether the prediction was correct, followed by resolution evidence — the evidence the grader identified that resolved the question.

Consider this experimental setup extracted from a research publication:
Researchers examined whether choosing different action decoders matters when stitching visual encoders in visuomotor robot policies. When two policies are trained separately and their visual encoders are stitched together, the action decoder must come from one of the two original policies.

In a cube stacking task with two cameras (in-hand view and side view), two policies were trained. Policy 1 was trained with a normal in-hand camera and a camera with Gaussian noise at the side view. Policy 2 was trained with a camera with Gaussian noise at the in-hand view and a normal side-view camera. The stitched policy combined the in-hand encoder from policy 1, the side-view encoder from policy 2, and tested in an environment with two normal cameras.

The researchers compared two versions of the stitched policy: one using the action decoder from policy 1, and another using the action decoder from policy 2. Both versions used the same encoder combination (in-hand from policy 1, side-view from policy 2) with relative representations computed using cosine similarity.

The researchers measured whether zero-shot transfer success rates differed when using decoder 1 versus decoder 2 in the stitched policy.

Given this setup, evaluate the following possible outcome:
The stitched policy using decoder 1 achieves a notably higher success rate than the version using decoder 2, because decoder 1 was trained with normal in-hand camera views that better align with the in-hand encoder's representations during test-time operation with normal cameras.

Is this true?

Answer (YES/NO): NO